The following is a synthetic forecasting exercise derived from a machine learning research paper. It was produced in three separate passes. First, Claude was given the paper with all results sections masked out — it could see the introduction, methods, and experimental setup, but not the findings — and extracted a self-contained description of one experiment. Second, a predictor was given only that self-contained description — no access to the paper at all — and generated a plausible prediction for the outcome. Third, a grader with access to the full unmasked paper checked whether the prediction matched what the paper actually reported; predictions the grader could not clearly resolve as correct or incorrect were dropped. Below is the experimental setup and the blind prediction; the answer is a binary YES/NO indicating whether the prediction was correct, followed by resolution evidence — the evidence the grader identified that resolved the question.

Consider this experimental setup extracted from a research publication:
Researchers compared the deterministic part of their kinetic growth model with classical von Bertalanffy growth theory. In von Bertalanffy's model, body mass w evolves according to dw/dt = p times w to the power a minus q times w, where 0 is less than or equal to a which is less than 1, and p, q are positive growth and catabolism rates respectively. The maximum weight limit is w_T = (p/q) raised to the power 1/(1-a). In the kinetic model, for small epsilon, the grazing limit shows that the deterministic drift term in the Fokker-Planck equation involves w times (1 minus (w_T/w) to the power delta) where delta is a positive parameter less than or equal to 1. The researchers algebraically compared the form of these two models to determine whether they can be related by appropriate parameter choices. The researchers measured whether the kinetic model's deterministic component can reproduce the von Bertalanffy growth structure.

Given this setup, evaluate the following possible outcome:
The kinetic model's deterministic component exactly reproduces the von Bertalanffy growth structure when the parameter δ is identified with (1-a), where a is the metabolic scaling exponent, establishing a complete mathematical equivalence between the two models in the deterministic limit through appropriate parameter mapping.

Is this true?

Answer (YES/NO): YES